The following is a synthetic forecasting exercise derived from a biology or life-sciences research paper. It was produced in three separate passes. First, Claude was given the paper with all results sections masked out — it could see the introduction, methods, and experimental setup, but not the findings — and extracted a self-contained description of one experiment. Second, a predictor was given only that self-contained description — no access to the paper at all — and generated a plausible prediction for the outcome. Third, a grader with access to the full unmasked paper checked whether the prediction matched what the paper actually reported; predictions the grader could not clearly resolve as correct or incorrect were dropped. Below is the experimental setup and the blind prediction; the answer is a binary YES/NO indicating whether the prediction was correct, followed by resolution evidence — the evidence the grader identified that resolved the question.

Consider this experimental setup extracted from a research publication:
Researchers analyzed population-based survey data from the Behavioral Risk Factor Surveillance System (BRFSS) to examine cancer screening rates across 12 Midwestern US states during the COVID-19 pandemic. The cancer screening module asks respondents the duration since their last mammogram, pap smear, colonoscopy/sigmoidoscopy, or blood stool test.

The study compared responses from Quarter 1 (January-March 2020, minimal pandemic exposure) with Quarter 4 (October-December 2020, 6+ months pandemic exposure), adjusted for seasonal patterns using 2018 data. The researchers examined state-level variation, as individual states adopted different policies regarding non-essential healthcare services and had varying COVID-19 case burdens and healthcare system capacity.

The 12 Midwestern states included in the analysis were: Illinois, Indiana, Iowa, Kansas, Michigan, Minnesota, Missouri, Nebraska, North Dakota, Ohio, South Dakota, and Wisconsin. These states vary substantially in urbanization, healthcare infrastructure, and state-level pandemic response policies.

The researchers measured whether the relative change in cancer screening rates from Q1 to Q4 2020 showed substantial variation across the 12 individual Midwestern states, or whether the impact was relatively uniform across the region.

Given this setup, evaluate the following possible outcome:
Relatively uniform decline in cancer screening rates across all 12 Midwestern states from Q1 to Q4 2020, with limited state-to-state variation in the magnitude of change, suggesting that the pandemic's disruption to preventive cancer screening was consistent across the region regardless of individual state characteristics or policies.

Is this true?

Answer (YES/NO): NO